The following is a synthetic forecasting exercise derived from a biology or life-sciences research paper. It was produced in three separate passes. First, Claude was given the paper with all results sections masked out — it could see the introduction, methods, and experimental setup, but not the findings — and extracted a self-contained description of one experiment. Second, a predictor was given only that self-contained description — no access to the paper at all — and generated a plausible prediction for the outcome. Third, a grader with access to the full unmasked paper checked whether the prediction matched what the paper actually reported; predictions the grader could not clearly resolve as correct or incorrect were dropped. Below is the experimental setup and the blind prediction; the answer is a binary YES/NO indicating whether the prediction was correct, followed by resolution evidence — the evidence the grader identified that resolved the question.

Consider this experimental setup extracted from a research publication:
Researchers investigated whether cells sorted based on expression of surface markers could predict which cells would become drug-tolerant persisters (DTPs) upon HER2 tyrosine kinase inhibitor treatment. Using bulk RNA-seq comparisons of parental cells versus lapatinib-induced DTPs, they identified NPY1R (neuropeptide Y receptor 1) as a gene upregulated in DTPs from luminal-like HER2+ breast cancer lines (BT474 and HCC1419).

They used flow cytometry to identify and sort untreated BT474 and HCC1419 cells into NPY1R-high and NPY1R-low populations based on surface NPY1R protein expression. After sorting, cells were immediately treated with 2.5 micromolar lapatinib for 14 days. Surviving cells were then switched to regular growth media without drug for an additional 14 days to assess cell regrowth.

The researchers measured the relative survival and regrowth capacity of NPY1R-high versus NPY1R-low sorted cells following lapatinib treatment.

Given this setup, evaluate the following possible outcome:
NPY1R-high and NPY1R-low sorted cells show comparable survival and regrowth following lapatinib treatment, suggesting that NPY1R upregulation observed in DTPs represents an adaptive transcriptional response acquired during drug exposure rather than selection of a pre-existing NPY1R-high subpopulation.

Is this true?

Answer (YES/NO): NO